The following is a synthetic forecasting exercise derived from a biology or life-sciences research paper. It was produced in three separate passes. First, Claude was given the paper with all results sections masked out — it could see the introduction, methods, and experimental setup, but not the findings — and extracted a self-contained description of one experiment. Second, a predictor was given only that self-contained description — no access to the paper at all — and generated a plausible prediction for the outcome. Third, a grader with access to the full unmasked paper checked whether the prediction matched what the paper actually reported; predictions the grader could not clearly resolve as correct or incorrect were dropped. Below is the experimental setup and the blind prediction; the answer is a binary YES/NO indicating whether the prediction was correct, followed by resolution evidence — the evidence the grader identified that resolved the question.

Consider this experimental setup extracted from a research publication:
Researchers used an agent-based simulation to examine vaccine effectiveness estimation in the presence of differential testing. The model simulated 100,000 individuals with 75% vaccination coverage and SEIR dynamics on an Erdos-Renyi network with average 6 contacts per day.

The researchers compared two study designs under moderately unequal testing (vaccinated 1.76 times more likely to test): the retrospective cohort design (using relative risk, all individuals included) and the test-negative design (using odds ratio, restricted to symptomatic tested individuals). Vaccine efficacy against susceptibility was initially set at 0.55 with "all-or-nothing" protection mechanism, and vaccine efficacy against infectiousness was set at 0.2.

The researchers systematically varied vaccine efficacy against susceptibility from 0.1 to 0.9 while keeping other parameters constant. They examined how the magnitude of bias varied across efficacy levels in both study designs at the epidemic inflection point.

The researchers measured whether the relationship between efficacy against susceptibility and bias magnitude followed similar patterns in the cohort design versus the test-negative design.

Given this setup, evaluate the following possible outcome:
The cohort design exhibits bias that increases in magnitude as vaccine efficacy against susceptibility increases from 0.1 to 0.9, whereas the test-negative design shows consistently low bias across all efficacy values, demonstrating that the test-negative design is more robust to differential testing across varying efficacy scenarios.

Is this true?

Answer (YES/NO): NO